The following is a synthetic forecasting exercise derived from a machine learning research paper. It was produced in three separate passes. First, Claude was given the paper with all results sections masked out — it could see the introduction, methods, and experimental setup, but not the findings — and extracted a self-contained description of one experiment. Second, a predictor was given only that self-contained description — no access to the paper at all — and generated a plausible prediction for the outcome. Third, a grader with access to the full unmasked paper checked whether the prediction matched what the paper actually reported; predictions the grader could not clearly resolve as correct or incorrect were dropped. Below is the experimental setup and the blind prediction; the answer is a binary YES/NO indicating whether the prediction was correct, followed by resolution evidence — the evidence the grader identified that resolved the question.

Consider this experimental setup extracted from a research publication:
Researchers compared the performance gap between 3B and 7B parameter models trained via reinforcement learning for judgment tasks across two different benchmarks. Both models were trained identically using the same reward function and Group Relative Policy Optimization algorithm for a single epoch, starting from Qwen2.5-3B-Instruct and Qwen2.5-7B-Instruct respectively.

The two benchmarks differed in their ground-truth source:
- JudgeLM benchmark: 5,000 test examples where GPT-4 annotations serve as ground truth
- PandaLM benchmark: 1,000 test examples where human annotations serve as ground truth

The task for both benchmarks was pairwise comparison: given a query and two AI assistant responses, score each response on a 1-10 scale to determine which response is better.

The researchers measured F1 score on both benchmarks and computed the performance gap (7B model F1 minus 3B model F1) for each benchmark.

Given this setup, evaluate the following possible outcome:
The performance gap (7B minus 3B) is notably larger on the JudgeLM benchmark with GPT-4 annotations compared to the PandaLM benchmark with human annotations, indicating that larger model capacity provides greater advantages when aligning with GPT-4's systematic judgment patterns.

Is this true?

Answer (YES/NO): NO